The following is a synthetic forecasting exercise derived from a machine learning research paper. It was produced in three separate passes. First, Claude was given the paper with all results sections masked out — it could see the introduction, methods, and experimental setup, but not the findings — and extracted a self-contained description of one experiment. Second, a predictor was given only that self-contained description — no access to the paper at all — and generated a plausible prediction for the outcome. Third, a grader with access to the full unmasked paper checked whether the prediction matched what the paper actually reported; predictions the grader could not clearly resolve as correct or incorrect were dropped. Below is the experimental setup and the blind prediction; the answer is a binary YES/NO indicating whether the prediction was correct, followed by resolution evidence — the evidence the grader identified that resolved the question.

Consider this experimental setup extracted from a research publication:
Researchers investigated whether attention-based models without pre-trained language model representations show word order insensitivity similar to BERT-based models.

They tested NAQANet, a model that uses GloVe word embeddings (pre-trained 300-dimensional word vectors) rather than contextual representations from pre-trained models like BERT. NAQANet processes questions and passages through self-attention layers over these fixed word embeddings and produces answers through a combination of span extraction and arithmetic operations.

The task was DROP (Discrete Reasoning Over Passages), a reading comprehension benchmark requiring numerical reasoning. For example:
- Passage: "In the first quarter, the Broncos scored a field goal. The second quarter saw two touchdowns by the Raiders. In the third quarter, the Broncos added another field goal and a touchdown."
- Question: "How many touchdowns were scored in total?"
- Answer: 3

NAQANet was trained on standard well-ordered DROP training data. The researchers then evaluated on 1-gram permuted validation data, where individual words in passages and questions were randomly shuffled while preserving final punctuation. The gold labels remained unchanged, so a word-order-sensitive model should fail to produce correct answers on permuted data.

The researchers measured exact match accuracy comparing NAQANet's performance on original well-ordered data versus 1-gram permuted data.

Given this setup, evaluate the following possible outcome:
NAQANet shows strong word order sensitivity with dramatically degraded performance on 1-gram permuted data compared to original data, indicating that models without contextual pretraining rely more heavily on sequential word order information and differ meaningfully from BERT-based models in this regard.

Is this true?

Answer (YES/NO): NO